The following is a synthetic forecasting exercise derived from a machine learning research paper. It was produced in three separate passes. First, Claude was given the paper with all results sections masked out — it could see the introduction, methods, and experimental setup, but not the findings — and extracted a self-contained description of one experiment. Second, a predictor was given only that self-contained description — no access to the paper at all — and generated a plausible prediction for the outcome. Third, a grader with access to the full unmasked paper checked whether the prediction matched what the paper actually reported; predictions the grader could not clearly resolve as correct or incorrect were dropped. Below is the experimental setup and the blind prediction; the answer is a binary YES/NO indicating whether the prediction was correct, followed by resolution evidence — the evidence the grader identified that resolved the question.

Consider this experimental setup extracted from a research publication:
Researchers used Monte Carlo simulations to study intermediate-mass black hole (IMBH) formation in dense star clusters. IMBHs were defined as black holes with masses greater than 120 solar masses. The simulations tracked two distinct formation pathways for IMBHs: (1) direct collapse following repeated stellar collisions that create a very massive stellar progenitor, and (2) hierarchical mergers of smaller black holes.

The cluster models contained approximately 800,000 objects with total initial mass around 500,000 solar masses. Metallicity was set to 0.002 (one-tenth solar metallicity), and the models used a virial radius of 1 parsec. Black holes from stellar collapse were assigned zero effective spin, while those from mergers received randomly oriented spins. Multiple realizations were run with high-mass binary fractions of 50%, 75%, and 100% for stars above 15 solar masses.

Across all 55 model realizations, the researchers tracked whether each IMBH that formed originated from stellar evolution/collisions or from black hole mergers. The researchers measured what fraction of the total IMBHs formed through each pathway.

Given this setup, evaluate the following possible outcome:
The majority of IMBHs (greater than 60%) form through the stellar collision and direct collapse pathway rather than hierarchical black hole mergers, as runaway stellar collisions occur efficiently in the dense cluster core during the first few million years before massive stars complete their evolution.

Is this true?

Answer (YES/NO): YES